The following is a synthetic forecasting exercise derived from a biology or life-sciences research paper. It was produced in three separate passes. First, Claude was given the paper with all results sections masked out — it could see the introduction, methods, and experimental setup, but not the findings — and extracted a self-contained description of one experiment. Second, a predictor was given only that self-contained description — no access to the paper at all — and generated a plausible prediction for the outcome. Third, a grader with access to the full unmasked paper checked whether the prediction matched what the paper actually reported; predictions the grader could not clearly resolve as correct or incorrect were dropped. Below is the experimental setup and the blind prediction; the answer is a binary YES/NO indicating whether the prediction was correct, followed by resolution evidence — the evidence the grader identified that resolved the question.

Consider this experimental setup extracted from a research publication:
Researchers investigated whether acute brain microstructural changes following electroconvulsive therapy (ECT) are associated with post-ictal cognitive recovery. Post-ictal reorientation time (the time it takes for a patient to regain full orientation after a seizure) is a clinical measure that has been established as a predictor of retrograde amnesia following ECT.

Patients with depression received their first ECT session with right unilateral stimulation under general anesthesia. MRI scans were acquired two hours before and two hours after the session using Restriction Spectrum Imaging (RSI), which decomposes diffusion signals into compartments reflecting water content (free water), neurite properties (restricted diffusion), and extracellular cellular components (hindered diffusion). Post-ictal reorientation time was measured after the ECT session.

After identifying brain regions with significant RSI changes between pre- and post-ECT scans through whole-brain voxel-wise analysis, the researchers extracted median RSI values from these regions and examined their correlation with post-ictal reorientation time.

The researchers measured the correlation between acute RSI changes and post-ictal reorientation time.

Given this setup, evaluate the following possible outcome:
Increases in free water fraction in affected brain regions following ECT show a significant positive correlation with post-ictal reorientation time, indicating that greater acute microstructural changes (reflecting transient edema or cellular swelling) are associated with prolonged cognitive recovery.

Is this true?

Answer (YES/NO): NO